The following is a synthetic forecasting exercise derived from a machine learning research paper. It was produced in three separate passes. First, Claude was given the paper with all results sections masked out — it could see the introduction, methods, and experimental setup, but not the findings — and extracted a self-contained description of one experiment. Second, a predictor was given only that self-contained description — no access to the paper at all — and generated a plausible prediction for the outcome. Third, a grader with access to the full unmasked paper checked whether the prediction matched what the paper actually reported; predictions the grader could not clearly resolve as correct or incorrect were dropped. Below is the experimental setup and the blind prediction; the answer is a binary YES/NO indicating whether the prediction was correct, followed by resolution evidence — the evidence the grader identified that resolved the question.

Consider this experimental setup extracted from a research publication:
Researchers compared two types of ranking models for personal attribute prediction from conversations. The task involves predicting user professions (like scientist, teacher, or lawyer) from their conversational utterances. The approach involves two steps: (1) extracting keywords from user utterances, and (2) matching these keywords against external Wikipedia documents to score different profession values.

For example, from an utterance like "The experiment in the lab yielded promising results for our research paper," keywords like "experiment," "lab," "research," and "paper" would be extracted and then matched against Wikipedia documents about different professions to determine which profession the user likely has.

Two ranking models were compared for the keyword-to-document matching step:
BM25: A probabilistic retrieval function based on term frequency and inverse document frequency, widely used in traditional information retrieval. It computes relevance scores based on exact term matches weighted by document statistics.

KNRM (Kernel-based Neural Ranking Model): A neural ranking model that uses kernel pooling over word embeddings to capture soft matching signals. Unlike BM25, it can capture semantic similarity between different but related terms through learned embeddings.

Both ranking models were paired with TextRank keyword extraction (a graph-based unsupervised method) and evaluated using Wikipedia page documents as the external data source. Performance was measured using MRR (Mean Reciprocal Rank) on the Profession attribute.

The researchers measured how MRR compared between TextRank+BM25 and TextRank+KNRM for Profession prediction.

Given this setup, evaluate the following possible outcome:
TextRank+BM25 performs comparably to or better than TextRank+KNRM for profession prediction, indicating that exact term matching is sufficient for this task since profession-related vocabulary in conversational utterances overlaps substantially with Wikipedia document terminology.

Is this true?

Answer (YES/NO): YES